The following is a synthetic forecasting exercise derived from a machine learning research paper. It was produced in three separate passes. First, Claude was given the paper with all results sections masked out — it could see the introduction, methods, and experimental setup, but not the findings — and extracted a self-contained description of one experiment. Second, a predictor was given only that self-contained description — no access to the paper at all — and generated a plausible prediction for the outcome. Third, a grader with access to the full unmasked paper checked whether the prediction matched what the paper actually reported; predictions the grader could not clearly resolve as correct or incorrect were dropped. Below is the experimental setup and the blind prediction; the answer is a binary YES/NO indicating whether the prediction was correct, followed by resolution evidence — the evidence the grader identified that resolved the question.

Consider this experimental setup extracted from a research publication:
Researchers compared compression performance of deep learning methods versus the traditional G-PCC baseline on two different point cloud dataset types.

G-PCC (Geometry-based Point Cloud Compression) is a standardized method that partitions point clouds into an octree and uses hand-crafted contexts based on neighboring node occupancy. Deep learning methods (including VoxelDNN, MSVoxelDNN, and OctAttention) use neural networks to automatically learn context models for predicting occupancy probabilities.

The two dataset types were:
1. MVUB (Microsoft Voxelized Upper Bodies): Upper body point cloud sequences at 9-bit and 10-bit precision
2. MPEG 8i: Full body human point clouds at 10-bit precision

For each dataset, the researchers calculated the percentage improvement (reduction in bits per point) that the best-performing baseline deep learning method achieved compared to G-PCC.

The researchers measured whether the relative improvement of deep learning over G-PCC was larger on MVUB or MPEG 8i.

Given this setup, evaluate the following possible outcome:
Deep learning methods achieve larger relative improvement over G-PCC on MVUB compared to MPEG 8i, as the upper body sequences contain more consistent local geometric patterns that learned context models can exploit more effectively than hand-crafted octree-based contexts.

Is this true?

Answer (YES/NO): NO